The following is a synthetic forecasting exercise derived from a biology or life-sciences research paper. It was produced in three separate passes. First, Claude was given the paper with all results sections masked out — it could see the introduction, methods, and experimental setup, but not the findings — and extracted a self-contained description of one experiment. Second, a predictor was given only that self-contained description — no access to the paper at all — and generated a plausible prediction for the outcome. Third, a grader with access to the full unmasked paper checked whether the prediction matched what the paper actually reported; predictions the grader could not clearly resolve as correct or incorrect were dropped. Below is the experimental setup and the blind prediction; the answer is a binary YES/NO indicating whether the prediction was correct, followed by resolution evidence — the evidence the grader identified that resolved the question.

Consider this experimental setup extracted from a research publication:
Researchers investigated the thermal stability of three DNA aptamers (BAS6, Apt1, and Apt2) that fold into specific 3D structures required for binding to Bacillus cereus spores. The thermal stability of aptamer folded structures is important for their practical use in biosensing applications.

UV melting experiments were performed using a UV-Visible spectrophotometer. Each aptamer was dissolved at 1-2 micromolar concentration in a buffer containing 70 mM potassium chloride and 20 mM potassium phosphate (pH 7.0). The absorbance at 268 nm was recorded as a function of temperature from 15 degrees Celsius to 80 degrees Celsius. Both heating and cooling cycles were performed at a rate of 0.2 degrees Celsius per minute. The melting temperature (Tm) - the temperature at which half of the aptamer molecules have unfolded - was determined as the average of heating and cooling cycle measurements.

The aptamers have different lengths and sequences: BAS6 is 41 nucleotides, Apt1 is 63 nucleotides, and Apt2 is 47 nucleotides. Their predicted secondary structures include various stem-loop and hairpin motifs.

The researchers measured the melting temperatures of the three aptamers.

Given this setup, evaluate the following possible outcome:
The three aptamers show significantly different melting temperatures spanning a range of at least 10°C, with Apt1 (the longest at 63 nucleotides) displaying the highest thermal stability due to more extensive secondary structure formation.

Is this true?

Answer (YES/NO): NO